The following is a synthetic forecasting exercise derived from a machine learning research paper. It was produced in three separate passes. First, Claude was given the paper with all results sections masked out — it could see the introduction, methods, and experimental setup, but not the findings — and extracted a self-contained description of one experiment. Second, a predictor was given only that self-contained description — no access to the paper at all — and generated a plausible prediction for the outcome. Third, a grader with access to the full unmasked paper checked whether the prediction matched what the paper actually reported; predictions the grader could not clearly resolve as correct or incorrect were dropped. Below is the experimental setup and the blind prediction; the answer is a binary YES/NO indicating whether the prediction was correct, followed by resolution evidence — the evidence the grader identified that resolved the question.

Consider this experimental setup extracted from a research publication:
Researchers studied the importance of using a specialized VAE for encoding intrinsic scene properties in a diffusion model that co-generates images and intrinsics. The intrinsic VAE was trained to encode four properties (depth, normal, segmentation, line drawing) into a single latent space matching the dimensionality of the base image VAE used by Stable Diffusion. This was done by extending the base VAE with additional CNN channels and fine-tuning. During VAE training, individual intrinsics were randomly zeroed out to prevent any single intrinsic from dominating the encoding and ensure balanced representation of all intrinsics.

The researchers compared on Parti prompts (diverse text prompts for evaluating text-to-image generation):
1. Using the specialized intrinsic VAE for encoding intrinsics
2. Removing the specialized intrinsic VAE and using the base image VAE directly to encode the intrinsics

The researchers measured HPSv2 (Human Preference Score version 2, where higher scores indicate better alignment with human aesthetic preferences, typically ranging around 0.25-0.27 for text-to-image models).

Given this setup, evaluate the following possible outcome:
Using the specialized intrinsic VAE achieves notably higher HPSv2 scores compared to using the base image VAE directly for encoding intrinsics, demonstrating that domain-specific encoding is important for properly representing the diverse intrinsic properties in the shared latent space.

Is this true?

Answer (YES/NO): YES